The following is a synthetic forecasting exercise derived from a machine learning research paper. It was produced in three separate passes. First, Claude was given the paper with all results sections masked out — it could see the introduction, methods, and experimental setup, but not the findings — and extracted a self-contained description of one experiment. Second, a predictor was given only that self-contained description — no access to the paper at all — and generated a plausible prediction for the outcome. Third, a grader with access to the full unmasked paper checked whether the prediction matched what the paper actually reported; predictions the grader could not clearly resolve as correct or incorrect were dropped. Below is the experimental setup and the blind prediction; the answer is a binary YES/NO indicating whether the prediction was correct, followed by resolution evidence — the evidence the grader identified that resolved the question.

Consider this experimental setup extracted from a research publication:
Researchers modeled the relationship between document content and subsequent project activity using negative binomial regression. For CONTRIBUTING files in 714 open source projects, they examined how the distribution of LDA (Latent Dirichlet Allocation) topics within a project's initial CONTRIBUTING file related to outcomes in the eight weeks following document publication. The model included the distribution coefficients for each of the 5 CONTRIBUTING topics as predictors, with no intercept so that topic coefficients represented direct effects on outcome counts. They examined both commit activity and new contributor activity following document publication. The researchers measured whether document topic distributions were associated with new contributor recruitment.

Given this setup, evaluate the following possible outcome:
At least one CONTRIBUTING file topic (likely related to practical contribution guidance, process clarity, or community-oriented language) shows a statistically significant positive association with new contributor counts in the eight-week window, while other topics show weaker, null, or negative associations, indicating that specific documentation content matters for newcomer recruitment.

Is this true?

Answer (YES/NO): NO